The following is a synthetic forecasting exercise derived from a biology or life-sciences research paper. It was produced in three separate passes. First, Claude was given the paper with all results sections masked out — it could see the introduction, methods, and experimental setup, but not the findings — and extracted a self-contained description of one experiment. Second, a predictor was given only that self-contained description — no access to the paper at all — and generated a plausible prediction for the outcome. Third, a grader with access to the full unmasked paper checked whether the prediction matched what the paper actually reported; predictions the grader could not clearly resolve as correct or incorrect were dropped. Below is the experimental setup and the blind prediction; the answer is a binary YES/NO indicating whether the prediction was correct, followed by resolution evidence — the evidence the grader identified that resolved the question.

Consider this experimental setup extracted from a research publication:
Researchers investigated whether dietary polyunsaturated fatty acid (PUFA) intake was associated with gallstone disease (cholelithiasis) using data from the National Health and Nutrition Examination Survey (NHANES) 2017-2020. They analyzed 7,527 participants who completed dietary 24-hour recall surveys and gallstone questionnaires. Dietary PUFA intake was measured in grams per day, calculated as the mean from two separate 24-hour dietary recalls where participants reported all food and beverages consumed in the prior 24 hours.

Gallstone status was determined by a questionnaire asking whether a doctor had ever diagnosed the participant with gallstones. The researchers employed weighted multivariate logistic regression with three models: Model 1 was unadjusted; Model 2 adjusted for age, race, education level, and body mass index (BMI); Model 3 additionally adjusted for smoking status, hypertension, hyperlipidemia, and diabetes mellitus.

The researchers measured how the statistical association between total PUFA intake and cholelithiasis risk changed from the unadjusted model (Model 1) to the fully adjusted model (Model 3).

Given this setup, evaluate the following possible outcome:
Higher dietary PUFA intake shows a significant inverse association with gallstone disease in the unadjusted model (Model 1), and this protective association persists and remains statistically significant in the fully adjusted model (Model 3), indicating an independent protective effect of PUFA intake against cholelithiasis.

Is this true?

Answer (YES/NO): NO